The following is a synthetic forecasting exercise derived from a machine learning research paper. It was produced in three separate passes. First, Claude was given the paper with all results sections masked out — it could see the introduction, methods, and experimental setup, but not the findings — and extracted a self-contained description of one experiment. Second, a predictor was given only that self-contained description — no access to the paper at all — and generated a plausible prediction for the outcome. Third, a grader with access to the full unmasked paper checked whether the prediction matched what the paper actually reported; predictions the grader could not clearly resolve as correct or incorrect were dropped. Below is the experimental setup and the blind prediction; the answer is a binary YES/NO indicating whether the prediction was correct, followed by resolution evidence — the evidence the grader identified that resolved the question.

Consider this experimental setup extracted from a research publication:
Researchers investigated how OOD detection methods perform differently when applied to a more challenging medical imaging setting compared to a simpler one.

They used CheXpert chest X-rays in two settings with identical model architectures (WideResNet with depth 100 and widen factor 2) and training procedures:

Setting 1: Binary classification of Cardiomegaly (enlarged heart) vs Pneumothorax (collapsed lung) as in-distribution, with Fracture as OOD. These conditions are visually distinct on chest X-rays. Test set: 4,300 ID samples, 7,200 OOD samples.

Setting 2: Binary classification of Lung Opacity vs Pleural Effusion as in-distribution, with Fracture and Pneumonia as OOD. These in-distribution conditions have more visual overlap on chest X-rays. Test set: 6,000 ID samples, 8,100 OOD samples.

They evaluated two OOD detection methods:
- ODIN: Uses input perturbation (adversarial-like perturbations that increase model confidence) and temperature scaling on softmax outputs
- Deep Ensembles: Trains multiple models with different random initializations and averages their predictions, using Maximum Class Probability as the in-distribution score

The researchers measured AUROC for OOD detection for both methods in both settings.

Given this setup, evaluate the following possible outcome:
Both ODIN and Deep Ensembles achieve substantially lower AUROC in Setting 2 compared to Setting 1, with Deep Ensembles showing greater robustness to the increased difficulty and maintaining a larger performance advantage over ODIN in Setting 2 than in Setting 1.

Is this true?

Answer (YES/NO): NO